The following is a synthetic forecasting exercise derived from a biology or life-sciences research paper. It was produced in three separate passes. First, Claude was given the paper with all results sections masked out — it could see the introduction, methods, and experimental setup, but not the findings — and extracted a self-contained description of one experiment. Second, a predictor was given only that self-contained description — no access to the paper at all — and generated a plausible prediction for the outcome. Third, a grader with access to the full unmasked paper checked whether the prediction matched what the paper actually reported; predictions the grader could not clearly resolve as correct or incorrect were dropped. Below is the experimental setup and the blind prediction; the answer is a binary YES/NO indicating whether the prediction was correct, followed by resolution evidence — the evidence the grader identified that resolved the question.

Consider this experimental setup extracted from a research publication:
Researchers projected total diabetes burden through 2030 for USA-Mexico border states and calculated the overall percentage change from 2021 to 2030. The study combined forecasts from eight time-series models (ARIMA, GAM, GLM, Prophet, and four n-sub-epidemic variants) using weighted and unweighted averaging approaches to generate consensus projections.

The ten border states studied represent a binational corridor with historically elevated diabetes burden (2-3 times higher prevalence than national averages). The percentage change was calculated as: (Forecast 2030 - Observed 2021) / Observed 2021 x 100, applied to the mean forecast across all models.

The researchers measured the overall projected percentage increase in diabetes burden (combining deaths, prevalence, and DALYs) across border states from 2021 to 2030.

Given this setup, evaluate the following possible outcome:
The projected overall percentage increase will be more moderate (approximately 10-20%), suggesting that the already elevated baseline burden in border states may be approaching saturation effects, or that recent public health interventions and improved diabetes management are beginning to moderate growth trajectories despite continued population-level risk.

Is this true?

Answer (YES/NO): NO